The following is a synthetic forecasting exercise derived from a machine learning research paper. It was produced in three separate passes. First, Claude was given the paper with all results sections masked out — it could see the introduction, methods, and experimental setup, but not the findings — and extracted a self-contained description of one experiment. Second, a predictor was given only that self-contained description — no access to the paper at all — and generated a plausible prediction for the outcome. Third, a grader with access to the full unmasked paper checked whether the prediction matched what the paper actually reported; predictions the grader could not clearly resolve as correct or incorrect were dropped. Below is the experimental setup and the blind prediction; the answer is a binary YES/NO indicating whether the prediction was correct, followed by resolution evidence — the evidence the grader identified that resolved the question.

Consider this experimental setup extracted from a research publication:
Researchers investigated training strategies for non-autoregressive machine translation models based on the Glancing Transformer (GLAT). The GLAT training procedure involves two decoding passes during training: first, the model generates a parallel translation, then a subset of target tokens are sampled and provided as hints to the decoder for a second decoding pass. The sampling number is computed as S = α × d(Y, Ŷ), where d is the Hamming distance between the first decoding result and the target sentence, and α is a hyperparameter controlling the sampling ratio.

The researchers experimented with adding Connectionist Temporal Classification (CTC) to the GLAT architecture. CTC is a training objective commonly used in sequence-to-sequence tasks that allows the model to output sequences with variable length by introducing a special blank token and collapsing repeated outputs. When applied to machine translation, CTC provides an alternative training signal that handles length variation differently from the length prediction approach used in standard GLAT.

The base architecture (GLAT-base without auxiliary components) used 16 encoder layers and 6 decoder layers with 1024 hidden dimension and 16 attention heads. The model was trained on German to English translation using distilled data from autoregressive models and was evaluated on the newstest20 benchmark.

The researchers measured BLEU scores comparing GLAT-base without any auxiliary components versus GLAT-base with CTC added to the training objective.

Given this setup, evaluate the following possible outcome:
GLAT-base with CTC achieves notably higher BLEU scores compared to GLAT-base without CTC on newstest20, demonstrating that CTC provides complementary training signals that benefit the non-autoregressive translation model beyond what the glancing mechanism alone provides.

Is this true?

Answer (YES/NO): NO